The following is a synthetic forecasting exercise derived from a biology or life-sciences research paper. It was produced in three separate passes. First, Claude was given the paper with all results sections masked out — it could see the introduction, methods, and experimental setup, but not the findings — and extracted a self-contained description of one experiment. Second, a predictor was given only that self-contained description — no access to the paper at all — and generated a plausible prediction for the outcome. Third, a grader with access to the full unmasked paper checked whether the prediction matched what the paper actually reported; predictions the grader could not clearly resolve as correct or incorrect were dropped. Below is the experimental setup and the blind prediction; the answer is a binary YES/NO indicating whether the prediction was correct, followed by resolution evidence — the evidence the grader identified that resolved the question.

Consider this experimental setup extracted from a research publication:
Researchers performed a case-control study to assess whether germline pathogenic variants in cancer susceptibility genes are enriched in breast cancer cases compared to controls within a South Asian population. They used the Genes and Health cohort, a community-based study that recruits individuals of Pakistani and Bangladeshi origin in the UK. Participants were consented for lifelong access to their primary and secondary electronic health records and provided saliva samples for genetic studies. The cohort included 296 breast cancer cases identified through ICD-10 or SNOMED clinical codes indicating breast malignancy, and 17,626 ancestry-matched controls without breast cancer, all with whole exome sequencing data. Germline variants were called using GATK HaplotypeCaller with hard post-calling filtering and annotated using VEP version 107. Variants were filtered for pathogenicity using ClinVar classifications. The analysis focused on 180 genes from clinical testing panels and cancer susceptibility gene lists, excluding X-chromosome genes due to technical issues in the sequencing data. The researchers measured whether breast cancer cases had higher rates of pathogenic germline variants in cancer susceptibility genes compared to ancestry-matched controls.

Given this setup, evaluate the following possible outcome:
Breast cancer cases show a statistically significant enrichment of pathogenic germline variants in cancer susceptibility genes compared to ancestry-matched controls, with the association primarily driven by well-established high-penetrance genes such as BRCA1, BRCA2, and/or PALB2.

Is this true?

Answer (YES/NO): YES